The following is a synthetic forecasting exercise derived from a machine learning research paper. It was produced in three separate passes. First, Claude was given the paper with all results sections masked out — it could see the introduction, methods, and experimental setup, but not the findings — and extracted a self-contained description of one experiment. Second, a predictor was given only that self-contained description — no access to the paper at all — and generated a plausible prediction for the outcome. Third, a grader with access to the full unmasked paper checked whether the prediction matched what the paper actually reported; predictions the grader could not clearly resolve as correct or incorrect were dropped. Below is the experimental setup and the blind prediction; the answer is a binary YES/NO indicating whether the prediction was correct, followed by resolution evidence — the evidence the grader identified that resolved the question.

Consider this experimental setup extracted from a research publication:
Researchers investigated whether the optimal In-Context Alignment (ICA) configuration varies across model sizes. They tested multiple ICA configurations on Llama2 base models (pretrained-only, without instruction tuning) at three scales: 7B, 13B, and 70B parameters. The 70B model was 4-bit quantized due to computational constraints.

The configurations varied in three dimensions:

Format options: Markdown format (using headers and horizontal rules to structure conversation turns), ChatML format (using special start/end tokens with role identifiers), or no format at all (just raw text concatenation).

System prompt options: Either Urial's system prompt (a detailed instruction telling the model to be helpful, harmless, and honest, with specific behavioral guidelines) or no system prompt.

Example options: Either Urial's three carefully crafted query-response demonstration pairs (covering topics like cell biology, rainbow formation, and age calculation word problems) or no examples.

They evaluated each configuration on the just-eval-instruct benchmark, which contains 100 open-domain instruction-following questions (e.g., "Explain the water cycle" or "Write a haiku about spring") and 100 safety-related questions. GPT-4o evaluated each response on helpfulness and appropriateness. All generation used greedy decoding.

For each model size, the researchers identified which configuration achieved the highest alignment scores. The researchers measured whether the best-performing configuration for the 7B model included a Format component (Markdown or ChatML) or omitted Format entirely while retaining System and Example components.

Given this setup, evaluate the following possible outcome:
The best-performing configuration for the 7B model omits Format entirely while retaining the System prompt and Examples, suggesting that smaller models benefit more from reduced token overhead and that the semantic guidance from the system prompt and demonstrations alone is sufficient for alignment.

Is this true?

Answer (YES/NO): YES